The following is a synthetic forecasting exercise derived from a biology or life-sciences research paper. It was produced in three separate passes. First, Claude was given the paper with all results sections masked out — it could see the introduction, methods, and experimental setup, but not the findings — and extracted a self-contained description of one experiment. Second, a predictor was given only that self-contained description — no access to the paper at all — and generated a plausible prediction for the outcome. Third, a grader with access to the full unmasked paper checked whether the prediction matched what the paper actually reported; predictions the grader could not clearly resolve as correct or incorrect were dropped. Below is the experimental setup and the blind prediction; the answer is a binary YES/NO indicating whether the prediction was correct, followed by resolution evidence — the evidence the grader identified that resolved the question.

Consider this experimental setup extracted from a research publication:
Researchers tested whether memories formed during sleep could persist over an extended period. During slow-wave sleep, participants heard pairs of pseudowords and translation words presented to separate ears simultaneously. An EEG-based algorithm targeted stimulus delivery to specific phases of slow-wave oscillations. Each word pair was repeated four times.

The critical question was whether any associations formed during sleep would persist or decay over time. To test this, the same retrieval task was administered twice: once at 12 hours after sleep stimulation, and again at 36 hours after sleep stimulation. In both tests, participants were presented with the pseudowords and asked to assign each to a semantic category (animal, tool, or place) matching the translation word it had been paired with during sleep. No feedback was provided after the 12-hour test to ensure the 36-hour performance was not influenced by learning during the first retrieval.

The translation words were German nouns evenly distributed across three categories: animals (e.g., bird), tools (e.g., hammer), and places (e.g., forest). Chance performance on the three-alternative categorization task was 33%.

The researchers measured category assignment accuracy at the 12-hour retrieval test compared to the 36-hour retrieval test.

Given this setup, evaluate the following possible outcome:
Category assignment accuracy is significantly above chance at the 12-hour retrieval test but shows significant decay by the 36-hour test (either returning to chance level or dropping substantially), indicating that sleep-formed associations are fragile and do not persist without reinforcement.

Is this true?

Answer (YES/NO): NO